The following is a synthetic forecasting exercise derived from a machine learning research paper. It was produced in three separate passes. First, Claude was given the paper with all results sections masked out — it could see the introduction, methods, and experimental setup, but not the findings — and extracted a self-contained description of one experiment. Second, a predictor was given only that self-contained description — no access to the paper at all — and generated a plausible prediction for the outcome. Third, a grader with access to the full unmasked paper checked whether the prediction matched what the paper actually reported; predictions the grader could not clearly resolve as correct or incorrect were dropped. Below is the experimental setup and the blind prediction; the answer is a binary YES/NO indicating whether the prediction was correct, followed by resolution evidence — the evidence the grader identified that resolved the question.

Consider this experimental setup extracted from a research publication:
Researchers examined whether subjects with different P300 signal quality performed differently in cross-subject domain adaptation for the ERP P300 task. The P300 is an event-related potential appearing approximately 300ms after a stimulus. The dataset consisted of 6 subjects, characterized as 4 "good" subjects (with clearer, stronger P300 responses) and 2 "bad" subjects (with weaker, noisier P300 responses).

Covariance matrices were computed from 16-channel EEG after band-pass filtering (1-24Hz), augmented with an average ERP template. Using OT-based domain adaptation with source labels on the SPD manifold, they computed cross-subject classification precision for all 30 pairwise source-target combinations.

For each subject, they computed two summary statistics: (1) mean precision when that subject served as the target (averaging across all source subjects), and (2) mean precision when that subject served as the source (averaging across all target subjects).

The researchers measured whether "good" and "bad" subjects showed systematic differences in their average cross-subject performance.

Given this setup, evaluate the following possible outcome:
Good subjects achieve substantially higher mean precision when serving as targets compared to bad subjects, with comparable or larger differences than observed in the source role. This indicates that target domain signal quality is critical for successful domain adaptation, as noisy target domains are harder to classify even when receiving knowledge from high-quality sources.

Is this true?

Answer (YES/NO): YES